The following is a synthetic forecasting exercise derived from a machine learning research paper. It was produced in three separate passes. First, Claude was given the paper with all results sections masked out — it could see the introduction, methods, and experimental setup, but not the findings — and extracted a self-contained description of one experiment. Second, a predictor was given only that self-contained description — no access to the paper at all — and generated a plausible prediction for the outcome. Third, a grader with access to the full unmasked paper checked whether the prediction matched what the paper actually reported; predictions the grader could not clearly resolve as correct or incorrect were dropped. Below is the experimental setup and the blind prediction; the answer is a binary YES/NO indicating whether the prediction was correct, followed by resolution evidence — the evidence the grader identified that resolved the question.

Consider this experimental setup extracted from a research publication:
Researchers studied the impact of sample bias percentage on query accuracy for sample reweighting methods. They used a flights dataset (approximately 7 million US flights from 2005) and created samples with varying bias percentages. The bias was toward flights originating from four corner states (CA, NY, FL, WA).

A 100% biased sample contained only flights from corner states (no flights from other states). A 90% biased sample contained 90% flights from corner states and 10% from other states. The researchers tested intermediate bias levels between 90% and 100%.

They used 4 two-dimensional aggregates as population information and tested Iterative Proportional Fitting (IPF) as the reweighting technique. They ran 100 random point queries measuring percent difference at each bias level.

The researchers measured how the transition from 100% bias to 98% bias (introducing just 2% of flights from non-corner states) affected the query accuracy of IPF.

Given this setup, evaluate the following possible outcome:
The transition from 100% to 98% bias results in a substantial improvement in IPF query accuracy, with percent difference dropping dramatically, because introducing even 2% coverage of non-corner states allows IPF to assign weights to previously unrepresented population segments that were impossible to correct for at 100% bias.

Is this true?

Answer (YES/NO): YES